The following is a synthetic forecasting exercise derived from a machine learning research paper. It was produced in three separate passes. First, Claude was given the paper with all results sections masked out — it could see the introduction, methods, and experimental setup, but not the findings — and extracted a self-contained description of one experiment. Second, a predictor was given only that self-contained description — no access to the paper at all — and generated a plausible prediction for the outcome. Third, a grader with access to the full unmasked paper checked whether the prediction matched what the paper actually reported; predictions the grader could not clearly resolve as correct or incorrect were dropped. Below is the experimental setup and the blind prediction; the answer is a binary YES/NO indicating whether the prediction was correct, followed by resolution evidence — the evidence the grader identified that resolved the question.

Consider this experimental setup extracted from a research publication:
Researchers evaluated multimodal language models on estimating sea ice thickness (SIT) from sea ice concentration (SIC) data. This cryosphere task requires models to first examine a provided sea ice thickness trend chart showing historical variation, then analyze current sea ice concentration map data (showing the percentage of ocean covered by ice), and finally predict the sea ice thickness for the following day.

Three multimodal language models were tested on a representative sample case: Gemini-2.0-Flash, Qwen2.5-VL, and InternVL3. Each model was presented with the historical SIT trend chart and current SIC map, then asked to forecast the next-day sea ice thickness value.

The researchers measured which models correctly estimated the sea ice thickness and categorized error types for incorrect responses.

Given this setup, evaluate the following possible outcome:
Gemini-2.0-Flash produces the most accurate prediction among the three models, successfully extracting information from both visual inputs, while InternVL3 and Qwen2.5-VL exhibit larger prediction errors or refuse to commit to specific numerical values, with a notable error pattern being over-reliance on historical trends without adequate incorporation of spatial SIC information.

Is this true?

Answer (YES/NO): NO